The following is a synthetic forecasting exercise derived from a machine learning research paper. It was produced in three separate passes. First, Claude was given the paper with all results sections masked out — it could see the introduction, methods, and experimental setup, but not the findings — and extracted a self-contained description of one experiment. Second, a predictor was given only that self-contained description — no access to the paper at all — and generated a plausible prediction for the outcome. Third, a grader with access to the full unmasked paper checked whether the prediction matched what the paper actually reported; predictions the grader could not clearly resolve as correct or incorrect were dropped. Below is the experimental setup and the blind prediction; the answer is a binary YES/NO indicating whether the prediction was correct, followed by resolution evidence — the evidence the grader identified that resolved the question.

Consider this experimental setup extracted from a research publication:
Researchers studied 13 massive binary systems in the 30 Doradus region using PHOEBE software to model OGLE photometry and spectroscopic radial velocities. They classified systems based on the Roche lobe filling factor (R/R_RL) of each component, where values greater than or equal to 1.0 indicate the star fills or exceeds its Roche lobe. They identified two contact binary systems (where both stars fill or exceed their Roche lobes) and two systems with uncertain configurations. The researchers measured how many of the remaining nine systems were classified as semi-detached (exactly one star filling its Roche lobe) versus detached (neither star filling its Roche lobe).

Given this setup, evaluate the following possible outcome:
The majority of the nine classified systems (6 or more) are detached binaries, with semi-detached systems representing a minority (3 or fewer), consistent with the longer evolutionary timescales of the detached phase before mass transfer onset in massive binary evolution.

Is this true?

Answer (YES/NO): NO